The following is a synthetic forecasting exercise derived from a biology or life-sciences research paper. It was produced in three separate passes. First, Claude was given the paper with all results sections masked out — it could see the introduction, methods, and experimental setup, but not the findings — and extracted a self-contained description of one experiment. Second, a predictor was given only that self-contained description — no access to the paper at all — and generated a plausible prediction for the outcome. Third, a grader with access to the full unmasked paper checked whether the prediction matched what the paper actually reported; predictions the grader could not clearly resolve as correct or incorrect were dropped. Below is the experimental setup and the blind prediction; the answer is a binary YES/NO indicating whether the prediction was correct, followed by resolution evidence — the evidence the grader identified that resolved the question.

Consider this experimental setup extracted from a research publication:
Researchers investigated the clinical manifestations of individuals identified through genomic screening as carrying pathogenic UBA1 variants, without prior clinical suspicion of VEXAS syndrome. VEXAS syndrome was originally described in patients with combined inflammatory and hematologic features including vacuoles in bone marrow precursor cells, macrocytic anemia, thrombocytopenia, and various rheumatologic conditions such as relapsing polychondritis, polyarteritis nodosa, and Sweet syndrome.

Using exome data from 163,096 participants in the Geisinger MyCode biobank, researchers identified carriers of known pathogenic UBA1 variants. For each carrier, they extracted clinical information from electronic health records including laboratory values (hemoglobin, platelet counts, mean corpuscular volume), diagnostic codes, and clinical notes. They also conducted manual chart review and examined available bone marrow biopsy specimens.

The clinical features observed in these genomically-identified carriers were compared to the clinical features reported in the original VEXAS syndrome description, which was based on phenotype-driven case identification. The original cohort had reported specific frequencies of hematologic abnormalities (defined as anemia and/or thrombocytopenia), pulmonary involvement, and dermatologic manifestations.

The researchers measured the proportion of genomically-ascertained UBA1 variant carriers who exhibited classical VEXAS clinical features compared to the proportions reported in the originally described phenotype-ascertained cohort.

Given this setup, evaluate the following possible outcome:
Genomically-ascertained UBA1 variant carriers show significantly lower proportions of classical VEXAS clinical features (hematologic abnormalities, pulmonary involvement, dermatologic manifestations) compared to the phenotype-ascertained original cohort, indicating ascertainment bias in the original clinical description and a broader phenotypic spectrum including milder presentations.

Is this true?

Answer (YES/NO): NO